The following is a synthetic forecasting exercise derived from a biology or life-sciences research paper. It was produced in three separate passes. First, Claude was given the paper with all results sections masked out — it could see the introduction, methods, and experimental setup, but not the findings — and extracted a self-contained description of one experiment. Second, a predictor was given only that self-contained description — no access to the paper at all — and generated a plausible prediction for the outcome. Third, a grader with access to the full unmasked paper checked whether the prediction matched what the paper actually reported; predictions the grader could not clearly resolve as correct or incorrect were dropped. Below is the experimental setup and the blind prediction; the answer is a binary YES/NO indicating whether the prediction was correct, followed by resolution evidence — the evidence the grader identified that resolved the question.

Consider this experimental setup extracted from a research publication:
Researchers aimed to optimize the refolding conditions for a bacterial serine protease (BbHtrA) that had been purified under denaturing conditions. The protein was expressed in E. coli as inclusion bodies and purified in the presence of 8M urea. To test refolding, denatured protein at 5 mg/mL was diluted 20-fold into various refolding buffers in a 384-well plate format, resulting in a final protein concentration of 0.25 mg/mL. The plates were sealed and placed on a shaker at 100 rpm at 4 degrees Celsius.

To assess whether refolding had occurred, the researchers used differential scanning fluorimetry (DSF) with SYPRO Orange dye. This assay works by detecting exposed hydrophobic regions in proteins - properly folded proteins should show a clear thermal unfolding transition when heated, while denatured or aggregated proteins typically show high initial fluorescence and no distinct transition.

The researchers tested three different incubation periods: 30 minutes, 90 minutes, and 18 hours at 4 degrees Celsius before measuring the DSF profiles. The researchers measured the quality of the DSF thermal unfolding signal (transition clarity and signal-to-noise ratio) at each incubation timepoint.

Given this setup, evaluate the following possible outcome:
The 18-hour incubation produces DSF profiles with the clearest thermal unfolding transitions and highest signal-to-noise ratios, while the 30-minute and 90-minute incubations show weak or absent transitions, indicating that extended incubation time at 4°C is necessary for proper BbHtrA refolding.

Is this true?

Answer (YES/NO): YES